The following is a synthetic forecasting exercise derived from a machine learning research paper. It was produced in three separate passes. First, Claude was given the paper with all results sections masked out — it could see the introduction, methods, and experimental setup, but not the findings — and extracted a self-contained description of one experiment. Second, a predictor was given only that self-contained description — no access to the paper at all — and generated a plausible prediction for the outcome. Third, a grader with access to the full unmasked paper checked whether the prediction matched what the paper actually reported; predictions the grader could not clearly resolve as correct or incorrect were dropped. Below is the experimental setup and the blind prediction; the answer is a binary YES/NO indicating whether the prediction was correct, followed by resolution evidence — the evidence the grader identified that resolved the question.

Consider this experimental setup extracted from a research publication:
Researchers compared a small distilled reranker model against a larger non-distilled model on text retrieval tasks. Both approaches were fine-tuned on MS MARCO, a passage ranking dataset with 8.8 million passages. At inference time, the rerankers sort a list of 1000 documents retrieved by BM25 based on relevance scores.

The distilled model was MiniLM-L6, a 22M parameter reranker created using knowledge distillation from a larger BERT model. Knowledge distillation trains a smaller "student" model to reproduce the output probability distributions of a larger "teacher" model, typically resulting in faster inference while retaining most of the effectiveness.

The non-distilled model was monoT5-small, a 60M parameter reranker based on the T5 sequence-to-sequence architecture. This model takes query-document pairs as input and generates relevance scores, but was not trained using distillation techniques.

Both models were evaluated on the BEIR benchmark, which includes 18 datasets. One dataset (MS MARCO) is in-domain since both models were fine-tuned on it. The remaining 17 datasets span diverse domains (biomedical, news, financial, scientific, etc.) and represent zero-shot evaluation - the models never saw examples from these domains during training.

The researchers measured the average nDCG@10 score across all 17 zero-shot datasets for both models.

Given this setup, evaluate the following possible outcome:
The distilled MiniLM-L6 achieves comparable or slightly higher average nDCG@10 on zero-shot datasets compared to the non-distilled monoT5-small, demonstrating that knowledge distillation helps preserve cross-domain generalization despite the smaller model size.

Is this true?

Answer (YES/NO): NO